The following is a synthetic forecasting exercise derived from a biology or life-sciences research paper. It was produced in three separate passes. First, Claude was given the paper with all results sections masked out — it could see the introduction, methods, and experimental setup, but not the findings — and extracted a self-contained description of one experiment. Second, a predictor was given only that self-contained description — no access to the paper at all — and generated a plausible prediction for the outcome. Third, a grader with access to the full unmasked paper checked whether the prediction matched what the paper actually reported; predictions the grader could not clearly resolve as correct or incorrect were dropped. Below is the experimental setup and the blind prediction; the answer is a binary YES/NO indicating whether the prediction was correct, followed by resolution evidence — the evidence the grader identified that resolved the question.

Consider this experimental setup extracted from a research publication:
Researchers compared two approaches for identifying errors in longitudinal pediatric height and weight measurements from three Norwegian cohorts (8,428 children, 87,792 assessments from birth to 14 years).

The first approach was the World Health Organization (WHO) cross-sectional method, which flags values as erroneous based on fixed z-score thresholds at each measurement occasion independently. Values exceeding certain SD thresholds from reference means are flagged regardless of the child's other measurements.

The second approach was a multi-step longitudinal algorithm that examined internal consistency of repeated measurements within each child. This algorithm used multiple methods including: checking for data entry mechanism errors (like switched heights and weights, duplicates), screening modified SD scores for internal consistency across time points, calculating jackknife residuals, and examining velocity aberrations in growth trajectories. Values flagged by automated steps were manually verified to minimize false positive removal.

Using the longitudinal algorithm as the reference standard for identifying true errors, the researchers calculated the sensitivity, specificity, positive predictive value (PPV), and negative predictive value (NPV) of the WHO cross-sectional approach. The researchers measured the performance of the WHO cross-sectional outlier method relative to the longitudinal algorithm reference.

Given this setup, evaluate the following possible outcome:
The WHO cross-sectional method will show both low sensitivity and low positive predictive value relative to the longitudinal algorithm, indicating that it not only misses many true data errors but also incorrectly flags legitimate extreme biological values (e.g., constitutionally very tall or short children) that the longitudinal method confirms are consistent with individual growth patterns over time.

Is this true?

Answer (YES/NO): NO